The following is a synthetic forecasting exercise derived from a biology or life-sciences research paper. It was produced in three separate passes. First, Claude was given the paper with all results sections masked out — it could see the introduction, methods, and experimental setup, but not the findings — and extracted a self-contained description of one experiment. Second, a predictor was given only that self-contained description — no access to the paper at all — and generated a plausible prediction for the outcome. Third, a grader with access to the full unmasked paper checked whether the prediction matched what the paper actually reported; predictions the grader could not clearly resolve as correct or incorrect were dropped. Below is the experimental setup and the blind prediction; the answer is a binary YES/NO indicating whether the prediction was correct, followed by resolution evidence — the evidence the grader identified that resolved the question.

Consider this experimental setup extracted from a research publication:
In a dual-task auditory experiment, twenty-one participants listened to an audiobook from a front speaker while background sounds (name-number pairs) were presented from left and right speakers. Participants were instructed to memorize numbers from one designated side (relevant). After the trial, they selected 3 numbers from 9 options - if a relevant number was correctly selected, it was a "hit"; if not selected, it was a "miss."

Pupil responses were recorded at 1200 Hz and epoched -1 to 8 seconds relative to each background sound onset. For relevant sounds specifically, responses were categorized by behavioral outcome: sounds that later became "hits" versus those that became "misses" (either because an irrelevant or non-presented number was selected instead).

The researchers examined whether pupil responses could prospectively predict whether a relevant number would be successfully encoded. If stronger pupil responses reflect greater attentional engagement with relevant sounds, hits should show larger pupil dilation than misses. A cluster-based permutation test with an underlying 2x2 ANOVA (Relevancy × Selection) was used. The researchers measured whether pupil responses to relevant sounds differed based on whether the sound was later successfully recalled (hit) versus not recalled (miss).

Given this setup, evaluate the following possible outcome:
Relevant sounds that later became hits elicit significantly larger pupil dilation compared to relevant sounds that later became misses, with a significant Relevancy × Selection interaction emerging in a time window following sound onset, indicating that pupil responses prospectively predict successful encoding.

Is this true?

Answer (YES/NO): NO